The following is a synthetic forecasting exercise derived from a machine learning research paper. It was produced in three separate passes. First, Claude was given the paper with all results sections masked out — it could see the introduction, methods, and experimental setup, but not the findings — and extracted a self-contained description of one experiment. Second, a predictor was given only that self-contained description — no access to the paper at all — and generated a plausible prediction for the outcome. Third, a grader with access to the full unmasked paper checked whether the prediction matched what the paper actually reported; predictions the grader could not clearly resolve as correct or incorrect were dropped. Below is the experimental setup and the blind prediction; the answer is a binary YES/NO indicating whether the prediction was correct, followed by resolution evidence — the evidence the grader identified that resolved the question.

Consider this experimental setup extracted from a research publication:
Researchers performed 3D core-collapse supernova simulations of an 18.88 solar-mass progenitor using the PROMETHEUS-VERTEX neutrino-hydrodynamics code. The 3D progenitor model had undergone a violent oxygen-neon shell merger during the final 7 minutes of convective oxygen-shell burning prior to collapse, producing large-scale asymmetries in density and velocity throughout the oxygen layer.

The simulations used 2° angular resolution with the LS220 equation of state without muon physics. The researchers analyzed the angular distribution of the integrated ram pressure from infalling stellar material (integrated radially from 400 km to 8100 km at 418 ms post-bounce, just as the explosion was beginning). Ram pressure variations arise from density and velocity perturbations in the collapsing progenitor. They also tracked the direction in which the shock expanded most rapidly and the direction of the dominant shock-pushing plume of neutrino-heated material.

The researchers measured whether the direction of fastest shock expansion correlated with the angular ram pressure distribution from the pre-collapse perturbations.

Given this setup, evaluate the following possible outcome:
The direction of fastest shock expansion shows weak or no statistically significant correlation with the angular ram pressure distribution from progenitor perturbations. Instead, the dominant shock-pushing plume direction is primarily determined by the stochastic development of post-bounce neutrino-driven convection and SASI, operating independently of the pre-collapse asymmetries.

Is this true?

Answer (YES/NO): NO